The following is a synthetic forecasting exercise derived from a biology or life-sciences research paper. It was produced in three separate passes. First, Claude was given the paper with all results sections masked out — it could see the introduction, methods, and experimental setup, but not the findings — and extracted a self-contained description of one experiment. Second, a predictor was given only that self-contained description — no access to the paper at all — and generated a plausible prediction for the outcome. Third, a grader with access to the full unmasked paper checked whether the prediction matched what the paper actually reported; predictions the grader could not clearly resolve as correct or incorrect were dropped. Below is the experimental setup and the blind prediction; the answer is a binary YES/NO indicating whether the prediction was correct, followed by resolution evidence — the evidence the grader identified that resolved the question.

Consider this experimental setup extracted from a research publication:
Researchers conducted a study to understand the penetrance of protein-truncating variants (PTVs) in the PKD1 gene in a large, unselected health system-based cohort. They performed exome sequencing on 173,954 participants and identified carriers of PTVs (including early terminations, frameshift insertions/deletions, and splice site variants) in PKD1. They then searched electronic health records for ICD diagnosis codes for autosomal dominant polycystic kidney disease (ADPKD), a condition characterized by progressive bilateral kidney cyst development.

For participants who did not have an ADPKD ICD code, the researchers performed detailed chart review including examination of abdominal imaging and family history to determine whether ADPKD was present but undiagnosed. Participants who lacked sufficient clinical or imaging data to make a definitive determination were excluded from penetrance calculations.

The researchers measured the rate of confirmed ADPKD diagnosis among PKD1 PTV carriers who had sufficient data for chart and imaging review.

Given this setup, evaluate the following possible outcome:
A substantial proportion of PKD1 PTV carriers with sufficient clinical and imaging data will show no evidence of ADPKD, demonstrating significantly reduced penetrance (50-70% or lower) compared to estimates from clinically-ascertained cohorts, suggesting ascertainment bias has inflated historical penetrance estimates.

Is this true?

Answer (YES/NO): NO